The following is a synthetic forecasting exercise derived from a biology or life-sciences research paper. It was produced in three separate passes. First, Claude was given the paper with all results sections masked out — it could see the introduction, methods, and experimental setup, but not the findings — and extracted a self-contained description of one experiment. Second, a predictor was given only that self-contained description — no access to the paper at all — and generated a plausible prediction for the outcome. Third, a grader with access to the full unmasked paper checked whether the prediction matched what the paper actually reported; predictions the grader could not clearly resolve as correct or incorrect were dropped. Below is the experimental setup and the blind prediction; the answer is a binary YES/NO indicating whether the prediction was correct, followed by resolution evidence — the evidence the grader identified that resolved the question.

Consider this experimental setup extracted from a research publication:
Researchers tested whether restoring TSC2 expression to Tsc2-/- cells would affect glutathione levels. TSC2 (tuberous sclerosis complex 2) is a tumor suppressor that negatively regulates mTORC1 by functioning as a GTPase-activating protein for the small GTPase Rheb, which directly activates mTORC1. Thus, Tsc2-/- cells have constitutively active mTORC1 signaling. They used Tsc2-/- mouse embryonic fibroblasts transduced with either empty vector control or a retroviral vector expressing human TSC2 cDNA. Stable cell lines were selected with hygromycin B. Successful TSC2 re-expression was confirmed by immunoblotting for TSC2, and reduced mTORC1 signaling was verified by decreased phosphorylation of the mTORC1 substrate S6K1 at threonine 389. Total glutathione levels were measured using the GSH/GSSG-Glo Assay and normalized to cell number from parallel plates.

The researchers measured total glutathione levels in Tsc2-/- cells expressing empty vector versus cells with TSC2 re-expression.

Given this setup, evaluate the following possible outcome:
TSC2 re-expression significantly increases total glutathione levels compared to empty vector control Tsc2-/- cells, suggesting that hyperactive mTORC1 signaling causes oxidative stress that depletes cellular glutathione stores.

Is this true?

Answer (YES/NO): NO